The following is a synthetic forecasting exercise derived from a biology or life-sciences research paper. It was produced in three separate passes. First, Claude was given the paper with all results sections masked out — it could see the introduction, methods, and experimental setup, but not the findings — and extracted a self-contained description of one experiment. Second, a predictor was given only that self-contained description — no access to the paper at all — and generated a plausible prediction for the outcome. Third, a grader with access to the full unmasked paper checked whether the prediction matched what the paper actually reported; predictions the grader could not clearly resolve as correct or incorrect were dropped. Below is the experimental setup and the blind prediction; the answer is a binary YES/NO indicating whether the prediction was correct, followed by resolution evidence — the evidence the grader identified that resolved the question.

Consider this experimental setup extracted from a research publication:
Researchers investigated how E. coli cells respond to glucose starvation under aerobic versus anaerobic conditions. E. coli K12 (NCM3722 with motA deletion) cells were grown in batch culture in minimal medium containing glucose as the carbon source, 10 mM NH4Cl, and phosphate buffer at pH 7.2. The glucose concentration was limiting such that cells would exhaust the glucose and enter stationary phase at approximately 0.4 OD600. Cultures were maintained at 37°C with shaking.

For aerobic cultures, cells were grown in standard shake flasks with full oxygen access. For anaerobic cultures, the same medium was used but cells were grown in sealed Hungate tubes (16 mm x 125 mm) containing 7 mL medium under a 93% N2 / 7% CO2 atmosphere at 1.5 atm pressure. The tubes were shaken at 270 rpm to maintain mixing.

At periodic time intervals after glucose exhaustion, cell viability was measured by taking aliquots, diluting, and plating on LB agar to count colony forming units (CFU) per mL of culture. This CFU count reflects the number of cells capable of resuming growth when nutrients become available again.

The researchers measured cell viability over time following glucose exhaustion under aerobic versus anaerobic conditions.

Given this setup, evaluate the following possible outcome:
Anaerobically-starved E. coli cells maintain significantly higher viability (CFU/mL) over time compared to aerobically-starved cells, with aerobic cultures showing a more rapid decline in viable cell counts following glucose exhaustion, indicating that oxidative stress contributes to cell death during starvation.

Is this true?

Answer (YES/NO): NO